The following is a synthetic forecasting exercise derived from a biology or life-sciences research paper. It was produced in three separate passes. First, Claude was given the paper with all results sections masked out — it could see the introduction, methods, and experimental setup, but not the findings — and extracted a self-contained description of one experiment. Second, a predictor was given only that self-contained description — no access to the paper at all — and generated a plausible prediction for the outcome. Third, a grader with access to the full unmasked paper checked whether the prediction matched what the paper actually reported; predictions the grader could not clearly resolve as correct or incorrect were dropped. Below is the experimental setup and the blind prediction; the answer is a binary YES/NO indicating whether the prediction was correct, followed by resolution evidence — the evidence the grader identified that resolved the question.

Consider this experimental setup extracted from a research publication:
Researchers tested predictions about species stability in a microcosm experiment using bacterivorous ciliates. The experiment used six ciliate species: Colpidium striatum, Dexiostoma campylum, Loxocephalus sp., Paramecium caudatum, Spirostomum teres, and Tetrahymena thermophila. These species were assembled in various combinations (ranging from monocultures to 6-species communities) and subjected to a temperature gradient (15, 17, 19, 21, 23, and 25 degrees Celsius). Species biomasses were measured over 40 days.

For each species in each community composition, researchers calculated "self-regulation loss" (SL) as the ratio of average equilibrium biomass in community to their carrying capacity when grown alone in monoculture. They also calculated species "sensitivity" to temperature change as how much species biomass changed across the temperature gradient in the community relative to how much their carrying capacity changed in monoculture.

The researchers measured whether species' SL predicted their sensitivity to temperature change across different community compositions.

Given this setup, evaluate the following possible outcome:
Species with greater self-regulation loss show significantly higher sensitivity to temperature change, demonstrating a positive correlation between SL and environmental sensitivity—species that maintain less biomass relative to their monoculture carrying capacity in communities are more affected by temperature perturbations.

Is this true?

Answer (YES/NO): NO